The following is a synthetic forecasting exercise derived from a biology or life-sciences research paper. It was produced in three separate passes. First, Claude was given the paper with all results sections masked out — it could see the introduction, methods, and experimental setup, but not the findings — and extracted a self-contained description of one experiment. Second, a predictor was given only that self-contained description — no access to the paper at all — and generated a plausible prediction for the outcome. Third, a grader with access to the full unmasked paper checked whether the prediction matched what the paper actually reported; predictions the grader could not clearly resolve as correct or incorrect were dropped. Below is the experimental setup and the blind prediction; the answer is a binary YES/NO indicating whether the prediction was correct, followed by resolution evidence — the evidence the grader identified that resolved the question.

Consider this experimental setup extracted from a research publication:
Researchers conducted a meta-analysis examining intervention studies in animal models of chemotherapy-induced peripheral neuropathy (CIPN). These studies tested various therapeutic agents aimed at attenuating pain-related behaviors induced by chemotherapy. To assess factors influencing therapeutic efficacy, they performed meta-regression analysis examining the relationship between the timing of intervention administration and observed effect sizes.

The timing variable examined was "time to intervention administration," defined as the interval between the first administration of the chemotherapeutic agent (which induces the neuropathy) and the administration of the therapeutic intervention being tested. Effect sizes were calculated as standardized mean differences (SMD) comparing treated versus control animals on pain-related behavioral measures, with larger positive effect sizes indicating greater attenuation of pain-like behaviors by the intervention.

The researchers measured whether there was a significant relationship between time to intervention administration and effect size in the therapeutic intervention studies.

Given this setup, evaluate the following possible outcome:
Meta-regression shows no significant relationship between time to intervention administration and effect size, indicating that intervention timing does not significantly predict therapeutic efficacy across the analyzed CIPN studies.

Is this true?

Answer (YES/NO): YES